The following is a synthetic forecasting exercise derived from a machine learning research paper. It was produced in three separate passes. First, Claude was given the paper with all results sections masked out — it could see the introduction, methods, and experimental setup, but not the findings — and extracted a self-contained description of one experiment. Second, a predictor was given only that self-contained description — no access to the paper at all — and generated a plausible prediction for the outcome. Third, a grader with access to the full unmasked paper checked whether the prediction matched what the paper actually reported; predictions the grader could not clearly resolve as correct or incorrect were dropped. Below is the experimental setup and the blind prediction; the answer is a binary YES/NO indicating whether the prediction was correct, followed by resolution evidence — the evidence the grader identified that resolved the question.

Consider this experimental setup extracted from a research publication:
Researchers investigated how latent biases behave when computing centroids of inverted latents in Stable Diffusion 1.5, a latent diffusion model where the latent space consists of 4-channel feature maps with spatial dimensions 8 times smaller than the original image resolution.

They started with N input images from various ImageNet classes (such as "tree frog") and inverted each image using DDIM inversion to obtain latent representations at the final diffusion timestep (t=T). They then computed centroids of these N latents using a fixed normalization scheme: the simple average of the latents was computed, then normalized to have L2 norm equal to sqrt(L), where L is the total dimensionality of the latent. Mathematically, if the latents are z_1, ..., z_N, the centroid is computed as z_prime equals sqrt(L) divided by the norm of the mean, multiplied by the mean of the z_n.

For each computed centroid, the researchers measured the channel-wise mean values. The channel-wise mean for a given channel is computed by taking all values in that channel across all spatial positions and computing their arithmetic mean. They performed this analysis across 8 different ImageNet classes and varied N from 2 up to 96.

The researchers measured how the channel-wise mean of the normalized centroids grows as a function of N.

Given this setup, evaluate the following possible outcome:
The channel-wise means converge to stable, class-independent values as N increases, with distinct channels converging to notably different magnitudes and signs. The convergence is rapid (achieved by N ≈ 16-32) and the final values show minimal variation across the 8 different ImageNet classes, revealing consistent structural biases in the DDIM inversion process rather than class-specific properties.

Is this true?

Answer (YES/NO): NO